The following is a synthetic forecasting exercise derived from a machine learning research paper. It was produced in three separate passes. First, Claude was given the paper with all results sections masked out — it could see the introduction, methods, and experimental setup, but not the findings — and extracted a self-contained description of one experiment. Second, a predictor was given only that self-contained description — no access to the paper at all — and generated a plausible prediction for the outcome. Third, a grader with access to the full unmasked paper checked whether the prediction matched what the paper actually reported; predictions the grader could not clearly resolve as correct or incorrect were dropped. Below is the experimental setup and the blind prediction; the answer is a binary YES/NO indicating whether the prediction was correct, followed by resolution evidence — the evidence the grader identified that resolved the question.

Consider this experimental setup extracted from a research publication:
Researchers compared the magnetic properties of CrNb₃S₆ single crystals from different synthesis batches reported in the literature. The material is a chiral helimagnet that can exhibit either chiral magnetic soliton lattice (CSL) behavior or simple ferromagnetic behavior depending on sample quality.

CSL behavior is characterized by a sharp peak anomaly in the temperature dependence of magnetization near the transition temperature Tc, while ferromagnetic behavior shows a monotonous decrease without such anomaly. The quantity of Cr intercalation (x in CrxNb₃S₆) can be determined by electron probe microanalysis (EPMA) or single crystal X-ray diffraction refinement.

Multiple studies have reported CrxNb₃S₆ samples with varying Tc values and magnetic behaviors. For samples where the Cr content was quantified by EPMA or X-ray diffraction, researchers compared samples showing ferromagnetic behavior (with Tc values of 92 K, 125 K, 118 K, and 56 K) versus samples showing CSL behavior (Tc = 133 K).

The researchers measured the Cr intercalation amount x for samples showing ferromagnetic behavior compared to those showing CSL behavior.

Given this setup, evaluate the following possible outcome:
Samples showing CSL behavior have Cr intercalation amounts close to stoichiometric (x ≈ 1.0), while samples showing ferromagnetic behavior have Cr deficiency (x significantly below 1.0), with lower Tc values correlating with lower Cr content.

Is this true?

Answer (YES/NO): NO